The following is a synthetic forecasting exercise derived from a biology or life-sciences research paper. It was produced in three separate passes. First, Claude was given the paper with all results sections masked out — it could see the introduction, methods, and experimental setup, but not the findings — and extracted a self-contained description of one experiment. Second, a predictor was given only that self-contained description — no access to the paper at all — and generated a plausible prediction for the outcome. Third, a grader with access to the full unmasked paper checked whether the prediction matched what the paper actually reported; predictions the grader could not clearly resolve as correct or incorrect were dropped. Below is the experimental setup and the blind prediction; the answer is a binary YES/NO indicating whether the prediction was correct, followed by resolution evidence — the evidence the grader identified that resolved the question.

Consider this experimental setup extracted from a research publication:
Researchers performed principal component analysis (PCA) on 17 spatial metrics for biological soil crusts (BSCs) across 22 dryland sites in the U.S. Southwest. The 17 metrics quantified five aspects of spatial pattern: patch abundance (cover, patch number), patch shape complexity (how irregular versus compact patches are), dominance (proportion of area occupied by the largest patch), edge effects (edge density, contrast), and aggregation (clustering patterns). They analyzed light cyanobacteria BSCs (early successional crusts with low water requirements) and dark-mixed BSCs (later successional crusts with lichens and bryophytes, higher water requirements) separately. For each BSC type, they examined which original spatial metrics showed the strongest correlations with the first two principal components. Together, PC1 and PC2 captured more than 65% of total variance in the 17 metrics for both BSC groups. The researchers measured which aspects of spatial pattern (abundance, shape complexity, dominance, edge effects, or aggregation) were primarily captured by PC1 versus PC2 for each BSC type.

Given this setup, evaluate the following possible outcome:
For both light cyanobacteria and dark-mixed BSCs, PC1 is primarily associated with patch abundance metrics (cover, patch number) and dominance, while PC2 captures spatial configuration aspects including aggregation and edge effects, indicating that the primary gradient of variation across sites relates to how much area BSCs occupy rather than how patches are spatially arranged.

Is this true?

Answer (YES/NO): NO